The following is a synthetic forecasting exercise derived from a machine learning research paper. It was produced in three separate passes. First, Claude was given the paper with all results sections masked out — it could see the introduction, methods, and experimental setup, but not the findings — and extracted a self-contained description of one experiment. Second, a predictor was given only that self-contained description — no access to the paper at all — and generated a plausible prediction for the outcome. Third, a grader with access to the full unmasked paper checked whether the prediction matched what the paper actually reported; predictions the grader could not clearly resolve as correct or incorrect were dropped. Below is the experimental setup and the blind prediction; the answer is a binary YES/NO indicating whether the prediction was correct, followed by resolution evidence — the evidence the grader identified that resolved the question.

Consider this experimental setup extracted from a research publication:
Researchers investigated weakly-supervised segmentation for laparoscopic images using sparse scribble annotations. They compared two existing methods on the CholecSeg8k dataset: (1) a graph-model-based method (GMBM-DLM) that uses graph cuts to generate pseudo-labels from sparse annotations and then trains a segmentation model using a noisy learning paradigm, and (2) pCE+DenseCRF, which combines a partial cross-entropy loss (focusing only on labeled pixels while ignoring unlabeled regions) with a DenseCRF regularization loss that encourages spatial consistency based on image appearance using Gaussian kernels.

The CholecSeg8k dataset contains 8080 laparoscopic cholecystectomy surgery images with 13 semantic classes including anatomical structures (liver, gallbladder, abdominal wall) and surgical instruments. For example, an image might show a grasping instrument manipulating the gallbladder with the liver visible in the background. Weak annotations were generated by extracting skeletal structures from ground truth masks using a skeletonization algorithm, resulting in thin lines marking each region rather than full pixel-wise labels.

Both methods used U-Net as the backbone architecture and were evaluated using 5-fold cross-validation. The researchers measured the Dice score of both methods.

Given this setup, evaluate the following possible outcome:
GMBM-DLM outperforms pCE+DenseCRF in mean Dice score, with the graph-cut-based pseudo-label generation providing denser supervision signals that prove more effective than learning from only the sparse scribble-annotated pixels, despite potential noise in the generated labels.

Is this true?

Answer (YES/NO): YES